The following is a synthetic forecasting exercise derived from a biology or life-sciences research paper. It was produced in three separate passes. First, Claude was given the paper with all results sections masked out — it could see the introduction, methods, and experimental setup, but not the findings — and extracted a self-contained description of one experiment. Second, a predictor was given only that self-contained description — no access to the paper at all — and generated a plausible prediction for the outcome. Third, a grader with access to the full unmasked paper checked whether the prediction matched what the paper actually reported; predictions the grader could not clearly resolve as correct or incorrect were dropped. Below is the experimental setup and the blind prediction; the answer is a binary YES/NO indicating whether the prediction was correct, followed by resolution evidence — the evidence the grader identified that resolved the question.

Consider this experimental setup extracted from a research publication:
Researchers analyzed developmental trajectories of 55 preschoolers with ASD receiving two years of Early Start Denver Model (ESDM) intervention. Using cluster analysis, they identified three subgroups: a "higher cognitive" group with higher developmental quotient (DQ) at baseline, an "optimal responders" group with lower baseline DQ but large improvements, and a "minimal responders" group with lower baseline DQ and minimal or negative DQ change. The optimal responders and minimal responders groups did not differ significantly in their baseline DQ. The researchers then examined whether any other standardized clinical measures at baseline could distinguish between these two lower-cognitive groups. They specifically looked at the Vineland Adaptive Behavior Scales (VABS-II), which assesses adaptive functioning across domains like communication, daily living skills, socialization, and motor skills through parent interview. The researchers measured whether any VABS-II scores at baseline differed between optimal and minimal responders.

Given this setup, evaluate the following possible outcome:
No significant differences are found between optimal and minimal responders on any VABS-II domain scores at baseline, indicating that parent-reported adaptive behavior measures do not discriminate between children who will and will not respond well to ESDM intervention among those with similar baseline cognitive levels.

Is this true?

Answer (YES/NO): NO